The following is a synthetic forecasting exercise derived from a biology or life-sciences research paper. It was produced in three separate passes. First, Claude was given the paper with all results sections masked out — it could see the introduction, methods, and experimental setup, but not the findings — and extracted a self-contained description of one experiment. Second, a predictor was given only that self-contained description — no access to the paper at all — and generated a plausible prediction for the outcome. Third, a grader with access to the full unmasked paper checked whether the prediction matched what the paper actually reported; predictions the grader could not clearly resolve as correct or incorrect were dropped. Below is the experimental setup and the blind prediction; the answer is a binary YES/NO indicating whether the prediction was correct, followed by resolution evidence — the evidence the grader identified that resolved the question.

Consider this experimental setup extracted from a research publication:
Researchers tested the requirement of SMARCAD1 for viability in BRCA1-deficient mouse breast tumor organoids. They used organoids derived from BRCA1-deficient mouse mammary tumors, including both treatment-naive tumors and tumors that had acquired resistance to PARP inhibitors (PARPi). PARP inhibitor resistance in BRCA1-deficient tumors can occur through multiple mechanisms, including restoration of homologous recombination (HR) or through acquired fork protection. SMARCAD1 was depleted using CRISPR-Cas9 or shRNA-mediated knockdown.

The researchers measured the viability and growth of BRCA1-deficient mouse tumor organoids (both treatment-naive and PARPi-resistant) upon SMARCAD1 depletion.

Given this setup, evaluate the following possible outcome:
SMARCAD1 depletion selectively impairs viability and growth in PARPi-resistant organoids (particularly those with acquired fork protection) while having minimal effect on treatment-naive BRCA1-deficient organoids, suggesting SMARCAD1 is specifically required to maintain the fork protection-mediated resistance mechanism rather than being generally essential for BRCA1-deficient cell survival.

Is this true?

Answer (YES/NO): NO